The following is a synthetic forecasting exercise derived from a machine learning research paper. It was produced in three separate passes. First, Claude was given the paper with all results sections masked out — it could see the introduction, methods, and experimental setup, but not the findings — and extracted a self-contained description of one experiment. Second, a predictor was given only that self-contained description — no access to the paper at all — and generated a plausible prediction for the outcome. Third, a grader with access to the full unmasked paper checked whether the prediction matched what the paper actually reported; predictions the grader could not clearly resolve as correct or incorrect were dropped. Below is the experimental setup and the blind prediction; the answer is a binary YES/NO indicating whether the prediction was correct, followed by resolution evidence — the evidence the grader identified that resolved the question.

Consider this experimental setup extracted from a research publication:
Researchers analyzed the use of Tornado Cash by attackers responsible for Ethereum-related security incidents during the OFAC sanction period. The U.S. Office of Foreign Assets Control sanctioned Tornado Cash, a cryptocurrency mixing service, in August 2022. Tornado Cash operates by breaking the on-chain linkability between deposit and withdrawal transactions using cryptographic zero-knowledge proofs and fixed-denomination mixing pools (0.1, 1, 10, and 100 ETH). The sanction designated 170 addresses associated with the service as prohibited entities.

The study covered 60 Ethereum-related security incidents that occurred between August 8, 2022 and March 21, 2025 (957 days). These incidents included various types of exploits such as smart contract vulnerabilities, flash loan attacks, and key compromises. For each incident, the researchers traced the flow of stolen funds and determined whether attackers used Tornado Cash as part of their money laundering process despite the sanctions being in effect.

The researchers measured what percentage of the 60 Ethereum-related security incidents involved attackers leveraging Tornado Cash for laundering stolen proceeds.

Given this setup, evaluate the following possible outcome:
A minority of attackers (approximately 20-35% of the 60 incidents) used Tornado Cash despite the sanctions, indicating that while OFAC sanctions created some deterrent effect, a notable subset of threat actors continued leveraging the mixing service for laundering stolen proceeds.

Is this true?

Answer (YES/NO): NO